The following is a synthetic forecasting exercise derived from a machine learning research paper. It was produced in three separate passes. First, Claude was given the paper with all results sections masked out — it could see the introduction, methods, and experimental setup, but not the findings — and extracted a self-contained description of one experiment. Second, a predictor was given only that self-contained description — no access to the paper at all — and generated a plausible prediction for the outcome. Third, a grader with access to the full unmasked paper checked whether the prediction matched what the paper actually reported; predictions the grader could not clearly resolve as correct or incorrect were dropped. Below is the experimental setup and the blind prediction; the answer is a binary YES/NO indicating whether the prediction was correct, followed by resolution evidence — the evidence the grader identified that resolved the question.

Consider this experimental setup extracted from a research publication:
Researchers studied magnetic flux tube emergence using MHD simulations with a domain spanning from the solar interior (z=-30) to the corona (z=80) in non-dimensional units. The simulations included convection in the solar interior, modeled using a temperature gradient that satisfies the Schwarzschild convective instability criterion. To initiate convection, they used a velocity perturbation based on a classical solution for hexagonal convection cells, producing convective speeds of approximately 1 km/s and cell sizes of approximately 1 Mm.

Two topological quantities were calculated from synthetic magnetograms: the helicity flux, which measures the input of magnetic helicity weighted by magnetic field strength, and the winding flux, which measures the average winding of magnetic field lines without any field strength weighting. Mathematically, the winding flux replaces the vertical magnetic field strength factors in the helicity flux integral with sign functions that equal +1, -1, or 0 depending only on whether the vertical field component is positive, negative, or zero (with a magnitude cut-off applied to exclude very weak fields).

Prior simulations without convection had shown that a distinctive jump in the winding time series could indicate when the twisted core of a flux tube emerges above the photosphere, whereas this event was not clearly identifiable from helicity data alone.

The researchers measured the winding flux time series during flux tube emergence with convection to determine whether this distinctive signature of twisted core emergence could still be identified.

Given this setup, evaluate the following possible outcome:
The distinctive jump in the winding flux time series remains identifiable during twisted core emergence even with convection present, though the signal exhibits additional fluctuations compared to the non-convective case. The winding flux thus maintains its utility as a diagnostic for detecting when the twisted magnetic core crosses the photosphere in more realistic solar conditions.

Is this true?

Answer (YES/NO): YES